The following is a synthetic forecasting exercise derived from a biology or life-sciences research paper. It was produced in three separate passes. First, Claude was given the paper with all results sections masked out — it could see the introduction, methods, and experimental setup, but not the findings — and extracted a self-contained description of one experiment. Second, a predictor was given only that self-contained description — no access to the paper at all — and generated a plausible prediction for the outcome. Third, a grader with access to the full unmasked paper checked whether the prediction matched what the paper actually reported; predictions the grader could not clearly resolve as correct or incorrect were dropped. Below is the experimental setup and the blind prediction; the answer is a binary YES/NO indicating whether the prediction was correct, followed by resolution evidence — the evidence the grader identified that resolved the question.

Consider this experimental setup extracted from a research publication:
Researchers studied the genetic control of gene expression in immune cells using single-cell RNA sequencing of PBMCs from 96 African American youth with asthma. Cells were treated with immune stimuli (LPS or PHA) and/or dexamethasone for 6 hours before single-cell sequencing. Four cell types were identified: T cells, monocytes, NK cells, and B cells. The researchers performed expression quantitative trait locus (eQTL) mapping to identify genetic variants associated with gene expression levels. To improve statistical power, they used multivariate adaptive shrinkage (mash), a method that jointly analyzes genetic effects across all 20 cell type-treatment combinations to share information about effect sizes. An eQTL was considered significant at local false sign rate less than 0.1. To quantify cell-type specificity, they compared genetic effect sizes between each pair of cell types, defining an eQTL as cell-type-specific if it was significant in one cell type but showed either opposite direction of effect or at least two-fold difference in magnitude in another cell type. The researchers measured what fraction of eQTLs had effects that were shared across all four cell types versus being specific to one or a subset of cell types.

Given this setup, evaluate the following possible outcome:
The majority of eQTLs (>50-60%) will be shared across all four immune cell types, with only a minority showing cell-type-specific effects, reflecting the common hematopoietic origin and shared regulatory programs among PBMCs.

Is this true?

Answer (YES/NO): YES